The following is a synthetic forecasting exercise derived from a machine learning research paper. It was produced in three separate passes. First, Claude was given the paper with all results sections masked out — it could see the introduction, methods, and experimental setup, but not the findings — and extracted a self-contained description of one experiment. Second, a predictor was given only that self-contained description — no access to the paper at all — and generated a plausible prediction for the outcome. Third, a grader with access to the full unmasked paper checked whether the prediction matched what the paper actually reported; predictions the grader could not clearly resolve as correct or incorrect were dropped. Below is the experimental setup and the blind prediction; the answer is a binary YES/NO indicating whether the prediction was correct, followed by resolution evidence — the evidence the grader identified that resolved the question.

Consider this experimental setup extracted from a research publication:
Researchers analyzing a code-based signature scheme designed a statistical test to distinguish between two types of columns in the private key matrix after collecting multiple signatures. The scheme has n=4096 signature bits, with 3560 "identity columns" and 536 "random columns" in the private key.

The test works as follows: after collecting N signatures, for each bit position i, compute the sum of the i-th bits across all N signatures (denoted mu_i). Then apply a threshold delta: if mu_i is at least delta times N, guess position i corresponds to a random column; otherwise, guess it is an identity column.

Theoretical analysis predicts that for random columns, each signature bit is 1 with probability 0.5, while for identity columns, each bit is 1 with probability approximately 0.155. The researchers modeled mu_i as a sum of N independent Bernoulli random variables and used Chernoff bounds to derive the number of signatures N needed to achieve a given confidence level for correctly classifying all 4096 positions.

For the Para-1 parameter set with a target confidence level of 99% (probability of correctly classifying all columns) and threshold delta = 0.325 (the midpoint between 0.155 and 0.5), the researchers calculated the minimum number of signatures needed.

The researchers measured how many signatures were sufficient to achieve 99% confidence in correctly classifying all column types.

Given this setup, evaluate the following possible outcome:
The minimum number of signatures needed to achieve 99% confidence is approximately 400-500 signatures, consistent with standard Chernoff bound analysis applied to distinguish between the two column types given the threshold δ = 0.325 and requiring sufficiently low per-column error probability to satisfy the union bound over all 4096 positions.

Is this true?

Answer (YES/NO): NO